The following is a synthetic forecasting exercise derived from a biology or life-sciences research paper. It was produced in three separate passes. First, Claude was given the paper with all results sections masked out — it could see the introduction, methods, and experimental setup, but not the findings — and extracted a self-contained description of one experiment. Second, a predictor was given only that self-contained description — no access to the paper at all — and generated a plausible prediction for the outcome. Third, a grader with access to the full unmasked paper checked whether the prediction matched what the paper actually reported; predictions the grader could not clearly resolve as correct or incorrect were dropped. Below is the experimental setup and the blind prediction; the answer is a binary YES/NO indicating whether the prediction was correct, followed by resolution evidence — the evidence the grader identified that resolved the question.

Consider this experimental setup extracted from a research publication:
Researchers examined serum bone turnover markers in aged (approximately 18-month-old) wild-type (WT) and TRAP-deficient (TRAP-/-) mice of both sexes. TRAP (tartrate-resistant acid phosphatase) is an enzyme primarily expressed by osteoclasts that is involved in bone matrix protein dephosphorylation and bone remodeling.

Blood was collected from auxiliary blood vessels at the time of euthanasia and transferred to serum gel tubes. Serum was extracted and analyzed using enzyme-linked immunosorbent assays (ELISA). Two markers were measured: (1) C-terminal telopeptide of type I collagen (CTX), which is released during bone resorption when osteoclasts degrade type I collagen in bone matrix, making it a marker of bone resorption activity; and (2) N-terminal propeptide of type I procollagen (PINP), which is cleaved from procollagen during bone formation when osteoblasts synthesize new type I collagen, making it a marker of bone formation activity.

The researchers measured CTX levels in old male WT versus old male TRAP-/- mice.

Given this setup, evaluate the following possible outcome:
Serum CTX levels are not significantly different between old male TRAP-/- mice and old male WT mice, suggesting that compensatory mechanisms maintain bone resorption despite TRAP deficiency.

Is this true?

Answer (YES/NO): NO